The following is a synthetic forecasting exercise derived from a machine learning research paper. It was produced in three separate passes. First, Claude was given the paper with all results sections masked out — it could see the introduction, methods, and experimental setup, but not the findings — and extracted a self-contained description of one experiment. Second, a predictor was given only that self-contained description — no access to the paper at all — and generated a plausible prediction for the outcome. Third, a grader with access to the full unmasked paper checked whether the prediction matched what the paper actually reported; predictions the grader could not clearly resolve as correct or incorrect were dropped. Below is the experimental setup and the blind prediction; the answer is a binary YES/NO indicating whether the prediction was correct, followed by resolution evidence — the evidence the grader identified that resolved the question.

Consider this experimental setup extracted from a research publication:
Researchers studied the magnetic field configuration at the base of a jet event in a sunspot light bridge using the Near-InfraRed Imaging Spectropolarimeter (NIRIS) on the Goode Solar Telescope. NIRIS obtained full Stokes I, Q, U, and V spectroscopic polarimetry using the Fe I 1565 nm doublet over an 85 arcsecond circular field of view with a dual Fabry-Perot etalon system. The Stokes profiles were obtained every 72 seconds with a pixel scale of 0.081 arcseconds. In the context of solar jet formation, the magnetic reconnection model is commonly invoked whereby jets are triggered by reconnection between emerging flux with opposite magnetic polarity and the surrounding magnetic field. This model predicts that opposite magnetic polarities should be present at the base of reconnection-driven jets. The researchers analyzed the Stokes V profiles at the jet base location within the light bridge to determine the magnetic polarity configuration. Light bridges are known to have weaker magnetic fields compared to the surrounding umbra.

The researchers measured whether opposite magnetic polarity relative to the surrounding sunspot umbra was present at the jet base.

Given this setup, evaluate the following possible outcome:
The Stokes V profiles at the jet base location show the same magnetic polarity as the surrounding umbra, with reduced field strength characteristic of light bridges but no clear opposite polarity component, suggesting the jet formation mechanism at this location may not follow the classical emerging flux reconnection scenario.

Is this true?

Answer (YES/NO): YES